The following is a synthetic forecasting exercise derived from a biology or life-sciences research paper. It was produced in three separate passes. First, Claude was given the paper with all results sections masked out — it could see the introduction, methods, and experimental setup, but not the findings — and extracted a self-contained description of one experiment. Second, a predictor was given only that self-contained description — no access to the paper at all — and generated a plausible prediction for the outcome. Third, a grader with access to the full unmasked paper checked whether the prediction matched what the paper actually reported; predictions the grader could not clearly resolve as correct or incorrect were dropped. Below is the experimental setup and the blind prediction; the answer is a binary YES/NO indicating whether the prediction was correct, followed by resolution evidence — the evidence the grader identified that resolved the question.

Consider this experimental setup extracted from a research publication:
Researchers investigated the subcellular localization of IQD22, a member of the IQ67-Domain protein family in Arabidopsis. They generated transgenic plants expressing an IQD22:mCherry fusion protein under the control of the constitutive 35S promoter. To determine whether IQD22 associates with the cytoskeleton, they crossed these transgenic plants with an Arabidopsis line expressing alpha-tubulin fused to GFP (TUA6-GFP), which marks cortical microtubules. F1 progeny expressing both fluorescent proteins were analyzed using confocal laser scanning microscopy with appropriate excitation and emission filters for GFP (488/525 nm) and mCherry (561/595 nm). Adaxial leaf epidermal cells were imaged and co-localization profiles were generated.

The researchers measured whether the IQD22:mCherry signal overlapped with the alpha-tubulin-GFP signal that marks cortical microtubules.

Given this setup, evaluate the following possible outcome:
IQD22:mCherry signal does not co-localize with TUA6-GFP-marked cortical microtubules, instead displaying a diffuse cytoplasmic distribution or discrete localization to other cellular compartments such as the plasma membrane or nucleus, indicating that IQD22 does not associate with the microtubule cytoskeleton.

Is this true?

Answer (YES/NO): NO